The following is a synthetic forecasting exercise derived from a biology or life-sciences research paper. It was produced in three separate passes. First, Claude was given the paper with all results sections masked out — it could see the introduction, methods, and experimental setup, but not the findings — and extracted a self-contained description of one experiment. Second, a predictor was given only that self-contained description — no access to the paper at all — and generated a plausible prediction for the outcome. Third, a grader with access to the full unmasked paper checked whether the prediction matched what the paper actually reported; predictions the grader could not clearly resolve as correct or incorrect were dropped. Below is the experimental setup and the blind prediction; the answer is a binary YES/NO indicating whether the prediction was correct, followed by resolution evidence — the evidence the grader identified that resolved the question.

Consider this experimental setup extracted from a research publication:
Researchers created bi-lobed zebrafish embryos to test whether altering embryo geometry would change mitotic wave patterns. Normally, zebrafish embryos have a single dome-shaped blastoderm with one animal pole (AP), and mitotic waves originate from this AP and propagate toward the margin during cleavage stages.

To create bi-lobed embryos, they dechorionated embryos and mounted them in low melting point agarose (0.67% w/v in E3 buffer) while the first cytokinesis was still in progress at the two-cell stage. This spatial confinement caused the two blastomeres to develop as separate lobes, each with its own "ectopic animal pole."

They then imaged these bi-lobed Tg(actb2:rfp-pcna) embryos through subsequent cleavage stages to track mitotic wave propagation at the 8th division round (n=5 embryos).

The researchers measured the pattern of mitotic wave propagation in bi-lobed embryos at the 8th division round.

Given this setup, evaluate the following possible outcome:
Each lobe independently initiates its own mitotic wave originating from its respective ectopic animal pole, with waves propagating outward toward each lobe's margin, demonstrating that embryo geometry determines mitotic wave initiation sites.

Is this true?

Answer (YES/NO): YES